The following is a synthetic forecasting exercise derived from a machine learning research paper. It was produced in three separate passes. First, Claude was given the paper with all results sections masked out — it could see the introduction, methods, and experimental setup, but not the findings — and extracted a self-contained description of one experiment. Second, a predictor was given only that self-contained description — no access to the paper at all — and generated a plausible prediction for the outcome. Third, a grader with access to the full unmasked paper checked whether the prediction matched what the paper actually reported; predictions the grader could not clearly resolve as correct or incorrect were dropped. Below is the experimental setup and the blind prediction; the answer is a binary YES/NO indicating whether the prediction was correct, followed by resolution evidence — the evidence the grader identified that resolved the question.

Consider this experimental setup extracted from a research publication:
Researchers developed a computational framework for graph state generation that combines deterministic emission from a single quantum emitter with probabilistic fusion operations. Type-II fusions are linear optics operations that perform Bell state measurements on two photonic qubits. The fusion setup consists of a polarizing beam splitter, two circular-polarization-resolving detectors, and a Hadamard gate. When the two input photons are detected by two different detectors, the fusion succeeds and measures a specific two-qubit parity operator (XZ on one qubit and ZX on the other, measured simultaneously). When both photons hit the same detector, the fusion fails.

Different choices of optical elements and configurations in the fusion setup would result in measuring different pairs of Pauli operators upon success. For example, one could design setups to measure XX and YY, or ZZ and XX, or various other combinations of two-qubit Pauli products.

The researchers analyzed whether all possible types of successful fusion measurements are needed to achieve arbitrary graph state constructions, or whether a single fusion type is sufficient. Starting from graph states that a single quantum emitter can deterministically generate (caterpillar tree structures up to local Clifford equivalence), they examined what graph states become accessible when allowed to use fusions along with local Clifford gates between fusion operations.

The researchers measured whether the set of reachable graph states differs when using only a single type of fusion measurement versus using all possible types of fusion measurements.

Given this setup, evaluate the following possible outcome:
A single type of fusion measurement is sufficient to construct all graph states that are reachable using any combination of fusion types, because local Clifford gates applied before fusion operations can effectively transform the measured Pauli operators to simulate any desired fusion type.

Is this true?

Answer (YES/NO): YES